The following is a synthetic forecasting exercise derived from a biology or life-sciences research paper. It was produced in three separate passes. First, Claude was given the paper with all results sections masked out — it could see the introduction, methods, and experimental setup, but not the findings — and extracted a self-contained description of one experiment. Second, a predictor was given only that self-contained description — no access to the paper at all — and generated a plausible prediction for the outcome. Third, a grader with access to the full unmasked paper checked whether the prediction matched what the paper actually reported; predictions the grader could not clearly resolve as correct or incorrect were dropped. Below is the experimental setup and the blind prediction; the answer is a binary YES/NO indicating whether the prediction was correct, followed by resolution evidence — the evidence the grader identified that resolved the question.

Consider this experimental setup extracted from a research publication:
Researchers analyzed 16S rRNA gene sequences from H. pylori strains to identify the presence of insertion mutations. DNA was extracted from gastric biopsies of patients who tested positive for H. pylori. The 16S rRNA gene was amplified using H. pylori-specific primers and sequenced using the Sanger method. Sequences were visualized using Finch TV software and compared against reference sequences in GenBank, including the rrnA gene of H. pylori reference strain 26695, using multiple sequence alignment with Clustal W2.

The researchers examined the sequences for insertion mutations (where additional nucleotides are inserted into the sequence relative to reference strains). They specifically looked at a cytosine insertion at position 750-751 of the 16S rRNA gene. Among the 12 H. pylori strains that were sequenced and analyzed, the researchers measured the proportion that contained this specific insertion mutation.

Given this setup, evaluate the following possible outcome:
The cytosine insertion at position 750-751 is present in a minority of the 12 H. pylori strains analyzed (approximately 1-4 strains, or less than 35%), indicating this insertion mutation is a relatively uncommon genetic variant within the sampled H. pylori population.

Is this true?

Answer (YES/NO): NO